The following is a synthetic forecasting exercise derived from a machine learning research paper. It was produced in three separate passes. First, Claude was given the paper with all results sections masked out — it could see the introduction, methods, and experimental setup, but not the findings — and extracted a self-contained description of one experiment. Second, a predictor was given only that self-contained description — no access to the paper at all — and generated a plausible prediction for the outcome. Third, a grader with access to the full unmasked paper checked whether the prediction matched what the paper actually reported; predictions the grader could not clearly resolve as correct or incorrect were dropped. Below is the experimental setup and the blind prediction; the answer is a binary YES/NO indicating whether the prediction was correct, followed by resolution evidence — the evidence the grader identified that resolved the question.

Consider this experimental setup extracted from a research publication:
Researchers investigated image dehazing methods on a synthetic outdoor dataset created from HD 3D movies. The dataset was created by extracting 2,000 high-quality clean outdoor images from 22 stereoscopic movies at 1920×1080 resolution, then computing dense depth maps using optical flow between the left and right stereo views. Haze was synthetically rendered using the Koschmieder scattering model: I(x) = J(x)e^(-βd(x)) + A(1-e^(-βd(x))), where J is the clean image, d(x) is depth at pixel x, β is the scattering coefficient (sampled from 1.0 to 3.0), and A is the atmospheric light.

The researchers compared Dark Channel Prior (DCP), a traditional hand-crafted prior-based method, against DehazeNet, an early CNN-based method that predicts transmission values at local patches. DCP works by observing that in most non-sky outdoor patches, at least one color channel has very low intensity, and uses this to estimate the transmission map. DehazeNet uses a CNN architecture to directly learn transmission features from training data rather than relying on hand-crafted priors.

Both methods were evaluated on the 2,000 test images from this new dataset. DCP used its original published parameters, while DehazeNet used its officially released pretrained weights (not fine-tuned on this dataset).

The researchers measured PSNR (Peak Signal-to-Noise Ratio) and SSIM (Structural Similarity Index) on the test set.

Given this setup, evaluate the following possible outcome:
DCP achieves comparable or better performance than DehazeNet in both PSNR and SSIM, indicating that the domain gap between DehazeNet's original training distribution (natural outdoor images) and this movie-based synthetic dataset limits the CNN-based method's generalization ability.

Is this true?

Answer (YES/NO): NO